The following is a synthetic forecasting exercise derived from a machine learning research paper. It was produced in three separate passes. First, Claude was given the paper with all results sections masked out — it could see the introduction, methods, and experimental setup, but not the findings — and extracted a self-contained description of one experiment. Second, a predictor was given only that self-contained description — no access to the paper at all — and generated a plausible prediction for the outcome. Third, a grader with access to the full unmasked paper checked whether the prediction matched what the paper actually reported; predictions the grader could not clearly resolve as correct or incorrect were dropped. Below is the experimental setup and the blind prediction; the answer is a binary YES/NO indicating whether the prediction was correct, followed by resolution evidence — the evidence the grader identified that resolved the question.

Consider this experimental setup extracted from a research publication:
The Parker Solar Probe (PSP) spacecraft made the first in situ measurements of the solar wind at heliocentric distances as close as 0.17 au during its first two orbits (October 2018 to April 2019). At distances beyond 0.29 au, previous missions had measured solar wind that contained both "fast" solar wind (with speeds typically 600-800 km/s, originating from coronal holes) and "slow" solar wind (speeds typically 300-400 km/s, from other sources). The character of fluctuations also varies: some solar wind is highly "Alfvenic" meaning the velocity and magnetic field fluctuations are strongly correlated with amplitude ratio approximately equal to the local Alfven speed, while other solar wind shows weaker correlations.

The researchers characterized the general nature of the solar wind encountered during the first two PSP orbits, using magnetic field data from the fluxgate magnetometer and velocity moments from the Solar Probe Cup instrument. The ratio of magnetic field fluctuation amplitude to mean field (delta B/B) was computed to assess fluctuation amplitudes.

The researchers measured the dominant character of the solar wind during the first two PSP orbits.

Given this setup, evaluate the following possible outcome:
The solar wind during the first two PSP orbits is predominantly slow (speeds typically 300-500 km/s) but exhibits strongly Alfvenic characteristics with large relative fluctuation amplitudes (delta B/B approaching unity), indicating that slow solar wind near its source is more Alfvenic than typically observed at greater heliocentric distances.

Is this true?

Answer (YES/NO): YES